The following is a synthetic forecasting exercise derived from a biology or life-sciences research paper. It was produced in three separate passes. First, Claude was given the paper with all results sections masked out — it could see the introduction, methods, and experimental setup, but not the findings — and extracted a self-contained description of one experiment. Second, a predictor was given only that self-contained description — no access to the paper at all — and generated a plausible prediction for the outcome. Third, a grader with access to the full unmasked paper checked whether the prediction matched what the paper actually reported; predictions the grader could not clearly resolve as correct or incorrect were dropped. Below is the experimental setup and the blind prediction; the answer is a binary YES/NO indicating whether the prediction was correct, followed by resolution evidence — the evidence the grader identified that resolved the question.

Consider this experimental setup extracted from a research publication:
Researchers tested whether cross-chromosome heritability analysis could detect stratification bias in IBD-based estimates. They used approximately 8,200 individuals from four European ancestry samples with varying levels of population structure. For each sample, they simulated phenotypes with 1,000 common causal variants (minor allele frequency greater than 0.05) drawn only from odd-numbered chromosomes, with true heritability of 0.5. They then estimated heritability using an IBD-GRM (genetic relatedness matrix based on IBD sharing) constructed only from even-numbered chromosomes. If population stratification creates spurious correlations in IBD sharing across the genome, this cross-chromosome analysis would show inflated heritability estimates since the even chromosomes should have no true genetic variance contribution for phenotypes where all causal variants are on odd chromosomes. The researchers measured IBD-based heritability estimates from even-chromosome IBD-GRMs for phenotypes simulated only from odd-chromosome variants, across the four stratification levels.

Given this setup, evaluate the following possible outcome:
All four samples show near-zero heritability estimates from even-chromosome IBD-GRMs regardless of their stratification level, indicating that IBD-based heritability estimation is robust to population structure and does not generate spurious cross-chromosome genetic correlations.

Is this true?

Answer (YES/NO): NO